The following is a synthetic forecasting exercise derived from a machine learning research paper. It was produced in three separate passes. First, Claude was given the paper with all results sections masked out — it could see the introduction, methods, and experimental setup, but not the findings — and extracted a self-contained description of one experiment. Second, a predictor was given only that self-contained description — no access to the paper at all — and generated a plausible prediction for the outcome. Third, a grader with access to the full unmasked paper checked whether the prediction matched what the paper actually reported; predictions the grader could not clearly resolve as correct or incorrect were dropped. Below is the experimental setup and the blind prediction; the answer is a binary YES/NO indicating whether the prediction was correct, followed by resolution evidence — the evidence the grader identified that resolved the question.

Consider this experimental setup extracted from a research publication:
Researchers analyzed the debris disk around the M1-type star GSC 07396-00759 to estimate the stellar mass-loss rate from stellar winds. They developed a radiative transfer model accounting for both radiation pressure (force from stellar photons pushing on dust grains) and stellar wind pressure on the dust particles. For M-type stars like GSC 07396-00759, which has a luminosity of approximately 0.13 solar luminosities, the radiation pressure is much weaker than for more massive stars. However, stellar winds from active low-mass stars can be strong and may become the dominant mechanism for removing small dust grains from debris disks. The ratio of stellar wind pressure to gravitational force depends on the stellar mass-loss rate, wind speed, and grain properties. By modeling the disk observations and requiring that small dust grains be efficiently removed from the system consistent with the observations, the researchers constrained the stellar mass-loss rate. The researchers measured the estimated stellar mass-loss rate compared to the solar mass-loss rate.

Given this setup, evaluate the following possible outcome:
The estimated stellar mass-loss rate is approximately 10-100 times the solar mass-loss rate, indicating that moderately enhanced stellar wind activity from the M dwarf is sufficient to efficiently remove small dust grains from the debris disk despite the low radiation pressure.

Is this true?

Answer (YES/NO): NO